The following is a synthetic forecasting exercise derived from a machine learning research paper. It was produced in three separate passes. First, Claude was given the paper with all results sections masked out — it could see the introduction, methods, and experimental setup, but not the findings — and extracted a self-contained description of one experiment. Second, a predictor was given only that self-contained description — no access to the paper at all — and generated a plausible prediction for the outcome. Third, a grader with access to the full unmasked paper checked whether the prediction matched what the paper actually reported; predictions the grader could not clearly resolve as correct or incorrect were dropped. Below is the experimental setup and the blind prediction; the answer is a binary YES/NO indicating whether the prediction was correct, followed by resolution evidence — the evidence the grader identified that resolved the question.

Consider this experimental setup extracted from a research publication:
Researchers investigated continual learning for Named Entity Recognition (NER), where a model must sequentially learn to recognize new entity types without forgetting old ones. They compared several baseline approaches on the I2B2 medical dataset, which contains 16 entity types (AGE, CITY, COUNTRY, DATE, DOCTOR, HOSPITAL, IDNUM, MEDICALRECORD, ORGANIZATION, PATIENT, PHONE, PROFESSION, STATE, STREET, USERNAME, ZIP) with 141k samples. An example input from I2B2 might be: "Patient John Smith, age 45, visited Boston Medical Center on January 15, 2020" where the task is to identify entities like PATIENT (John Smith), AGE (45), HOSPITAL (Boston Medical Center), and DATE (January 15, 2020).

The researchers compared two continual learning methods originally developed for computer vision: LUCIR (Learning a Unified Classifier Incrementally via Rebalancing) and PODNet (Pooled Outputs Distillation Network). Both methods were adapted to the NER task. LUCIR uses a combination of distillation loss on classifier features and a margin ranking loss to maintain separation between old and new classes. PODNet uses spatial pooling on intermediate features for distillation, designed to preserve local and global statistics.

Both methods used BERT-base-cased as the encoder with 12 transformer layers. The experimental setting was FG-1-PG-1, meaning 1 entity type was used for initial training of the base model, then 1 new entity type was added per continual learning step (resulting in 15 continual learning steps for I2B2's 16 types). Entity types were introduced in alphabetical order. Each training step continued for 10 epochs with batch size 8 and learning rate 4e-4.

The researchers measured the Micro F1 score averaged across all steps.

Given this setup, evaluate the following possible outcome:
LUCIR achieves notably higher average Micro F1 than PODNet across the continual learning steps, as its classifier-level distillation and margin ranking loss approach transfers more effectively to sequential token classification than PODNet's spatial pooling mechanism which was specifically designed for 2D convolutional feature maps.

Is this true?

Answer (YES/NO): YES